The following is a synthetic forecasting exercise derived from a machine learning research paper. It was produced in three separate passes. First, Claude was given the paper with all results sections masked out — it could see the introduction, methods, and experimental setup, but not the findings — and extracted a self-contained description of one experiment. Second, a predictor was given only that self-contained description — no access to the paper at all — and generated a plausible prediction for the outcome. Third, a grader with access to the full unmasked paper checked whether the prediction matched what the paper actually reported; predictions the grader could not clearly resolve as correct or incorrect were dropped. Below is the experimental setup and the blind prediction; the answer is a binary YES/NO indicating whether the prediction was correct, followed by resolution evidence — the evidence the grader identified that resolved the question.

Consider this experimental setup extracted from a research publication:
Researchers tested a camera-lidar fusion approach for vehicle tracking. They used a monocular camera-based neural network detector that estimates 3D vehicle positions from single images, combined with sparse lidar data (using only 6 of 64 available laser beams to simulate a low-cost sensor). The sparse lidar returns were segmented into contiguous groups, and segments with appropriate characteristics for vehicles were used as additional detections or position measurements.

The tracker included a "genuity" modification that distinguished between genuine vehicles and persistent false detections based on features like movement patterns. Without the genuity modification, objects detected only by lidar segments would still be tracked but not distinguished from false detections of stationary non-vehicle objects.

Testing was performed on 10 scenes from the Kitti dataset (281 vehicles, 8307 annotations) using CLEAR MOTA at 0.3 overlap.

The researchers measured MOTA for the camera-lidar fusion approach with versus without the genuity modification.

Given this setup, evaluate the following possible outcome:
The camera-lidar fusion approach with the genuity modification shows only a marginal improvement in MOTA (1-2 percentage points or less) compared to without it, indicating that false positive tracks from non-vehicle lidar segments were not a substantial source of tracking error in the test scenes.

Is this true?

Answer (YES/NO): NO